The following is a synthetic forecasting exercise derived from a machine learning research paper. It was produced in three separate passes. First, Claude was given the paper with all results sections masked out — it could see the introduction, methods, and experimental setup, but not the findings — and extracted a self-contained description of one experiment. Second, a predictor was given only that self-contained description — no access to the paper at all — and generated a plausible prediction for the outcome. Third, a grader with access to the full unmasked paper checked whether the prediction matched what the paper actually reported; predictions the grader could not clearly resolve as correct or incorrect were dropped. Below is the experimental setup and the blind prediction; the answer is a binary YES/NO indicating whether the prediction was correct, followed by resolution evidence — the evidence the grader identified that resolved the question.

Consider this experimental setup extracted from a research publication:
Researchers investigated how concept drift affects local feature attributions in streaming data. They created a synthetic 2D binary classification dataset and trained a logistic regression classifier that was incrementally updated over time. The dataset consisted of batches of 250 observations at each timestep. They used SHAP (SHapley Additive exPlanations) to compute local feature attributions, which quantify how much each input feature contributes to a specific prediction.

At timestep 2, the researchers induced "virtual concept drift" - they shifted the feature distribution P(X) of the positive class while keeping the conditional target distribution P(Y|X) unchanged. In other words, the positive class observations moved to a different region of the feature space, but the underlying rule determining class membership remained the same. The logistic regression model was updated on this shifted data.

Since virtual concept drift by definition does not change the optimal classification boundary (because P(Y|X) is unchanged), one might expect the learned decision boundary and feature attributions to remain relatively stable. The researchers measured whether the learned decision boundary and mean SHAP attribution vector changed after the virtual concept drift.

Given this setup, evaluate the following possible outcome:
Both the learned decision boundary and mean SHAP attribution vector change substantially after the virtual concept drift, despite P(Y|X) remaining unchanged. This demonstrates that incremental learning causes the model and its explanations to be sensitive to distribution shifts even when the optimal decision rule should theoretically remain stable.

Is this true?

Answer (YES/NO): YES